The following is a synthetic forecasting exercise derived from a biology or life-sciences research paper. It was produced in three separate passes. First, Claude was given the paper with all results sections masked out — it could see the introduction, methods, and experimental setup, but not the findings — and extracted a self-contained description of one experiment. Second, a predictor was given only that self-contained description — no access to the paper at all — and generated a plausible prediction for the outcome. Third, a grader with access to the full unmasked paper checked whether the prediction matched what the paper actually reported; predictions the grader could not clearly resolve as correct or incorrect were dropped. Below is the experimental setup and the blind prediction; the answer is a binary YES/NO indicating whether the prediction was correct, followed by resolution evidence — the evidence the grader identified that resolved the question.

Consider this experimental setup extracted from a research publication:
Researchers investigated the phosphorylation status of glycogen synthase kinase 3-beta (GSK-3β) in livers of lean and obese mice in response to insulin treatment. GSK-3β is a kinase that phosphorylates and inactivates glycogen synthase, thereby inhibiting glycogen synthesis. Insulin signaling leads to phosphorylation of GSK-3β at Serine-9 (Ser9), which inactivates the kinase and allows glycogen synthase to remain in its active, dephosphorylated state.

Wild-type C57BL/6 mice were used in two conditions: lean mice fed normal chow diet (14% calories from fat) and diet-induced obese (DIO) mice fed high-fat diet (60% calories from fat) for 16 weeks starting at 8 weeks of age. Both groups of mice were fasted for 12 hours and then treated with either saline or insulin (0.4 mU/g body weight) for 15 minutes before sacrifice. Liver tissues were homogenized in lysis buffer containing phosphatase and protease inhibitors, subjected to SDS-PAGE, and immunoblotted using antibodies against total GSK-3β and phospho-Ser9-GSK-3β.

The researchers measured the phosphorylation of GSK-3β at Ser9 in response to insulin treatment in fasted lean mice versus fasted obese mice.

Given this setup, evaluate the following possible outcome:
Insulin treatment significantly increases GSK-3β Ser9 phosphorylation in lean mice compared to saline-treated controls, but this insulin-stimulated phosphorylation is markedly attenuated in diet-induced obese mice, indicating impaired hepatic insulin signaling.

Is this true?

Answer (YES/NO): NO